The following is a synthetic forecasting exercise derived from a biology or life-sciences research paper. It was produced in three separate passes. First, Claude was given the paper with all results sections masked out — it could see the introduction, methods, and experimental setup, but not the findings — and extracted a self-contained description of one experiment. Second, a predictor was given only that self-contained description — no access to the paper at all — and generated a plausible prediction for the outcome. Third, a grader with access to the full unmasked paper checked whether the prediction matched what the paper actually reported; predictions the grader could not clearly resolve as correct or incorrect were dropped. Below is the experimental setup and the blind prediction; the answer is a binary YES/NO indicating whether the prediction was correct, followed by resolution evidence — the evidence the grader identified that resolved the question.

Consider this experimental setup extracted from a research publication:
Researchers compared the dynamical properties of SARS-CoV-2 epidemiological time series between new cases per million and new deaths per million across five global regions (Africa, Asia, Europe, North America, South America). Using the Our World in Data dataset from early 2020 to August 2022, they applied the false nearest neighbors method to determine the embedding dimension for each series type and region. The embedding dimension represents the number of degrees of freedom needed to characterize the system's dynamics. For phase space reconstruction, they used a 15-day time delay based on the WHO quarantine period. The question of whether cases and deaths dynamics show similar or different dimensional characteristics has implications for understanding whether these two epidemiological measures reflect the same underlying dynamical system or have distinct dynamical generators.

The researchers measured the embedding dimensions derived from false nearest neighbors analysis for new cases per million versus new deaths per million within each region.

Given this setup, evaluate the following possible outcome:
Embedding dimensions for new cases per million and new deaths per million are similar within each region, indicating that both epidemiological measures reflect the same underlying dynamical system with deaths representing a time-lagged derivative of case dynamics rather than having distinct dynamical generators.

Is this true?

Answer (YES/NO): NO